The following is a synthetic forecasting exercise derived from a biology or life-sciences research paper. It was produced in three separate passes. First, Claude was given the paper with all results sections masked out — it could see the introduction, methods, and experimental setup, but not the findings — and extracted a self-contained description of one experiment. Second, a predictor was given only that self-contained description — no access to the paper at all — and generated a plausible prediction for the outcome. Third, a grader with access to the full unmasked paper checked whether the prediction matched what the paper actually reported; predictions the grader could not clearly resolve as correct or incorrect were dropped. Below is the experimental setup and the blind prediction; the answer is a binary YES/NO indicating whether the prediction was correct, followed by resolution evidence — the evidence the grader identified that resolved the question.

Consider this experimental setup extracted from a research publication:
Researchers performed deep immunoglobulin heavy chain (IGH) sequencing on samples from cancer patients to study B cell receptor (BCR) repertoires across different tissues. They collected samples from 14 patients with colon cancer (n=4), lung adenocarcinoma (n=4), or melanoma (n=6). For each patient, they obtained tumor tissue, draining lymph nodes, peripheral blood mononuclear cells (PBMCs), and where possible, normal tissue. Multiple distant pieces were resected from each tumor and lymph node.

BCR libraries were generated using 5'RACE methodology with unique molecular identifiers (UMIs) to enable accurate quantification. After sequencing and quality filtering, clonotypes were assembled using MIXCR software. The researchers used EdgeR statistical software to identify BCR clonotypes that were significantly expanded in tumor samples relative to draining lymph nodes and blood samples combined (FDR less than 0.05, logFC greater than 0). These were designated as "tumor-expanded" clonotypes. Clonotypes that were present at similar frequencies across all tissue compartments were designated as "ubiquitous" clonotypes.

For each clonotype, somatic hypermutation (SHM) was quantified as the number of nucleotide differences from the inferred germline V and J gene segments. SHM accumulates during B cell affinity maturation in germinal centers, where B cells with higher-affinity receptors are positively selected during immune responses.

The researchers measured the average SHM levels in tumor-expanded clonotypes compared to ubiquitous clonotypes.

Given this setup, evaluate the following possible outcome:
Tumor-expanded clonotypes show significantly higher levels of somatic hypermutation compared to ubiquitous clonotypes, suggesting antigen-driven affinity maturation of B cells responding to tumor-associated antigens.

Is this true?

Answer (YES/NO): NO